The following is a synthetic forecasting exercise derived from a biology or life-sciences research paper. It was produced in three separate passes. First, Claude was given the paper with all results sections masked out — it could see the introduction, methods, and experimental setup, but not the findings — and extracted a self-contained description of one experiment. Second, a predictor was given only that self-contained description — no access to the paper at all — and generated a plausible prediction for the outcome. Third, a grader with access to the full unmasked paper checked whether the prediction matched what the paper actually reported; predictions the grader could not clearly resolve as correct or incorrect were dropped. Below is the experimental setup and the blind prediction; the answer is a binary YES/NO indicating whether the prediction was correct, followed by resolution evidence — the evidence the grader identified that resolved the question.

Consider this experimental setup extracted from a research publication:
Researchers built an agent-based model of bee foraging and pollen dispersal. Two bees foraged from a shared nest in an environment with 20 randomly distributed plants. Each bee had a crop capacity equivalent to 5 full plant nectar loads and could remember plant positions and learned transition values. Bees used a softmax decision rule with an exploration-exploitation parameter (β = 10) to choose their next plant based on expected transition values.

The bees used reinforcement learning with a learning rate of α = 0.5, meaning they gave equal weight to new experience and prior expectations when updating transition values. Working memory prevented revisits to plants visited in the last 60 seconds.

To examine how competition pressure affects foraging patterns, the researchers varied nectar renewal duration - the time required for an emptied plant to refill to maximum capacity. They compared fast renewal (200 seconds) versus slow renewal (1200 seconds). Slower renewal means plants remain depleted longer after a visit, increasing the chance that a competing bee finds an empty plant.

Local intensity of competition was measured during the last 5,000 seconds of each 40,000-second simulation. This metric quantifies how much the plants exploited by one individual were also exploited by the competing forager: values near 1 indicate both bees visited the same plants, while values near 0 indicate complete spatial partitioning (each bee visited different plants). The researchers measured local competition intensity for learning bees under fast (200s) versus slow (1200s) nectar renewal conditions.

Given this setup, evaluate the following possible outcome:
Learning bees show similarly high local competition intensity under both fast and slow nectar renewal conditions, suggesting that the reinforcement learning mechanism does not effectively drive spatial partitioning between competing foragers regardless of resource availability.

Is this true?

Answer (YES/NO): NO